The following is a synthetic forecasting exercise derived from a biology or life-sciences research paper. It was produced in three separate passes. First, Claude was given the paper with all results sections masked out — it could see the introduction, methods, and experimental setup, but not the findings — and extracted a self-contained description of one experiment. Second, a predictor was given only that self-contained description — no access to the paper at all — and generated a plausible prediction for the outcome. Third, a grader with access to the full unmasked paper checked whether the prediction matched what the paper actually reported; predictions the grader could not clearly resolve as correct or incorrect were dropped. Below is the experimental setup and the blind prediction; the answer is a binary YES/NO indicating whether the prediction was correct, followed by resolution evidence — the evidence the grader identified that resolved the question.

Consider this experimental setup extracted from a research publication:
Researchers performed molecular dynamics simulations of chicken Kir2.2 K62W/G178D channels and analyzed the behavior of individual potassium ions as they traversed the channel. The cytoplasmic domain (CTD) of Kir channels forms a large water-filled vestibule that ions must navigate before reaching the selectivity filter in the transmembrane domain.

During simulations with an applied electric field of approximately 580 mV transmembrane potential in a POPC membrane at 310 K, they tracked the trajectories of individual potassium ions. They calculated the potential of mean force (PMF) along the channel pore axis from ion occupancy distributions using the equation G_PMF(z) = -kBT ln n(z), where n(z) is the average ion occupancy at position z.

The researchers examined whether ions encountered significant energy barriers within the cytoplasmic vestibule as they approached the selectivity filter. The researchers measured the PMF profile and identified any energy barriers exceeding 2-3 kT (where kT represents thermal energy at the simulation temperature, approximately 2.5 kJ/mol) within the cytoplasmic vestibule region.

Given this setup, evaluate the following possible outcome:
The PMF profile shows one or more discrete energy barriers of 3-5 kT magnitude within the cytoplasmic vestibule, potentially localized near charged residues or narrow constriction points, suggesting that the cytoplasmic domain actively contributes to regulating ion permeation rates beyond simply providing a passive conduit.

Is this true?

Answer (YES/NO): YES